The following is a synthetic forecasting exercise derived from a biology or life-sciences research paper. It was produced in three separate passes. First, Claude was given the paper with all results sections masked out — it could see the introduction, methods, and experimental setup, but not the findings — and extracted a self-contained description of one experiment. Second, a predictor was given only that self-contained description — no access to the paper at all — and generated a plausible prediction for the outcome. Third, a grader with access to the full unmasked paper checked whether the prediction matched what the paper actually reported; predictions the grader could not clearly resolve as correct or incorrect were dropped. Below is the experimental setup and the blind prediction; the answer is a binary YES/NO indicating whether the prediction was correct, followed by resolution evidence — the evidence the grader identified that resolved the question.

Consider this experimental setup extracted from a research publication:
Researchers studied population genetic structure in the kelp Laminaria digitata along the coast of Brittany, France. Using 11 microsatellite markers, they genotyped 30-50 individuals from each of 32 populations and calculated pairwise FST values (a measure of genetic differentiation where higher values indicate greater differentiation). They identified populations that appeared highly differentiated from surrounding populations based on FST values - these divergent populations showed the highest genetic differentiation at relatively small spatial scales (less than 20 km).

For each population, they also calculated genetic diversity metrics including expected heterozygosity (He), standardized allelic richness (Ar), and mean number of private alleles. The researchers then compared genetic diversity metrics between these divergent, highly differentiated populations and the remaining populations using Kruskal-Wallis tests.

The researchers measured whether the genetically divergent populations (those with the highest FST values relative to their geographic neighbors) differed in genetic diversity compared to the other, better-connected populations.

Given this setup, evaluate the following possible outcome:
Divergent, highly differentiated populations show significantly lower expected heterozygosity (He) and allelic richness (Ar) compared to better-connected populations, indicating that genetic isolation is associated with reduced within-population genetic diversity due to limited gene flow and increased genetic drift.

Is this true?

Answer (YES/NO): YES